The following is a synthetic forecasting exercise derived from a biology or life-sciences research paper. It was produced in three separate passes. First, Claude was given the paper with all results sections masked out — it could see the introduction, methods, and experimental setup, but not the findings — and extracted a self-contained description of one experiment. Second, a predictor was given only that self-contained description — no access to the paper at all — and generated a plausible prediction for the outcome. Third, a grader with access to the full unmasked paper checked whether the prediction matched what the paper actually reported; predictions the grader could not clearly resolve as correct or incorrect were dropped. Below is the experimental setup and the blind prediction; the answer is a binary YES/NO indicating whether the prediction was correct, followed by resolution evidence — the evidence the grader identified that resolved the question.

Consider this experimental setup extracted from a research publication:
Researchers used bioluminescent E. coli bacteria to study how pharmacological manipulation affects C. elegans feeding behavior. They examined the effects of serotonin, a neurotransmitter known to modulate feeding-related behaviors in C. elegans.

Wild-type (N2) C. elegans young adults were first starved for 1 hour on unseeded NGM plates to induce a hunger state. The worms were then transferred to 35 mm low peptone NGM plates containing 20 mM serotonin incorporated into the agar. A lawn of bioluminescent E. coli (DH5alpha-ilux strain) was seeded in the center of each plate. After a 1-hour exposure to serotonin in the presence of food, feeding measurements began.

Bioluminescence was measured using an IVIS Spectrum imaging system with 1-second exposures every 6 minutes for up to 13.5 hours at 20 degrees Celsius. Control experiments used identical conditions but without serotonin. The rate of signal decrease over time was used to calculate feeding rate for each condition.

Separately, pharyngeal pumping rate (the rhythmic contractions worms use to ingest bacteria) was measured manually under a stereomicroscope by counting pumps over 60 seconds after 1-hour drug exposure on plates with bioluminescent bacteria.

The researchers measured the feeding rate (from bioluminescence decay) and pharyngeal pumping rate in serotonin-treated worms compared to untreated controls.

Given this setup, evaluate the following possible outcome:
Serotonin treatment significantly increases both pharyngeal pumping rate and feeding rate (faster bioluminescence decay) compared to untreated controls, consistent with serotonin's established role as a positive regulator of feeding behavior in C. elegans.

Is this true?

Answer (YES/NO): NO